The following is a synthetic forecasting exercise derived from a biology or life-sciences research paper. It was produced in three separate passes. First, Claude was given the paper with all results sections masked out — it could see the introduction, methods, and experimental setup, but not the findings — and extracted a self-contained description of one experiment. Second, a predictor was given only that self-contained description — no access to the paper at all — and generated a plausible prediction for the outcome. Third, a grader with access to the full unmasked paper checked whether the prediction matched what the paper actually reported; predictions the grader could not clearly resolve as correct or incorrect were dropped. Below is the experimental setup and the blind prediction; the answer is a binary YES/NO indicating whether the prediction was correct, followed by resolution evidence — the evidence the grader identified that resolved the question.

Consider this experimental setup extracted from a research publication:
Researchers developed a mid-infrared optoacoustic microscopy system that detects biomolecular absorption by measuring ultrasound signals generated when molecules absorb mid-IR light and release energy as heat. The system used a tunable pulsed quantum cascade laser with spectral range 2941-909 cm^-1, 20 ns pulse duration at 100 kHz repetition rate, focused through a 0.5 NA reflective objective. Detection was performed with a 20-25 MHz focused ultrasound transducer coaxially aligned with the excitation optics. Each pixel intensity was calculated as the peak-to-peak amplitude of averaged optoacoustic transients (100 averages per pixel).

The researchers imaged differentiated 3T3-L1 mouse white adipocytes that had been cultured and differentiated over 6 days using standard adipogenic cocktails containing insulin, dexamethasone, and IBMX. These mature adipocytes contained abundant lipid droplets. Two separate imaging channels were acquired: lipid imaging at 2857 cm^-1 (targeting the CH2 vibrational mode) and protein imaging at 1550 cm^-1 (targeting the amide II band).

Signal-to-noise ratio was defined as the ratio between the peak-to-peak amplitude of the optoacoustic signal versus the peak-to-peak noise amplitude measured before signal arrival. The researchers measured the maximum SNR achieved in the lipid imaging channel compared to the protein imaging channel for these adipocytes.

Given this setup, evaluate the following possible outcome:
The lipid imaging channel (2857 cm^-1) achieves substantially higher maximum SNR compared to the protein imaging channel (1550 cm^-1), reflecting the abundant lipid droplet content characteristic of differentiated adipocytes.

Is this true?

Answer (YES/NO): YES